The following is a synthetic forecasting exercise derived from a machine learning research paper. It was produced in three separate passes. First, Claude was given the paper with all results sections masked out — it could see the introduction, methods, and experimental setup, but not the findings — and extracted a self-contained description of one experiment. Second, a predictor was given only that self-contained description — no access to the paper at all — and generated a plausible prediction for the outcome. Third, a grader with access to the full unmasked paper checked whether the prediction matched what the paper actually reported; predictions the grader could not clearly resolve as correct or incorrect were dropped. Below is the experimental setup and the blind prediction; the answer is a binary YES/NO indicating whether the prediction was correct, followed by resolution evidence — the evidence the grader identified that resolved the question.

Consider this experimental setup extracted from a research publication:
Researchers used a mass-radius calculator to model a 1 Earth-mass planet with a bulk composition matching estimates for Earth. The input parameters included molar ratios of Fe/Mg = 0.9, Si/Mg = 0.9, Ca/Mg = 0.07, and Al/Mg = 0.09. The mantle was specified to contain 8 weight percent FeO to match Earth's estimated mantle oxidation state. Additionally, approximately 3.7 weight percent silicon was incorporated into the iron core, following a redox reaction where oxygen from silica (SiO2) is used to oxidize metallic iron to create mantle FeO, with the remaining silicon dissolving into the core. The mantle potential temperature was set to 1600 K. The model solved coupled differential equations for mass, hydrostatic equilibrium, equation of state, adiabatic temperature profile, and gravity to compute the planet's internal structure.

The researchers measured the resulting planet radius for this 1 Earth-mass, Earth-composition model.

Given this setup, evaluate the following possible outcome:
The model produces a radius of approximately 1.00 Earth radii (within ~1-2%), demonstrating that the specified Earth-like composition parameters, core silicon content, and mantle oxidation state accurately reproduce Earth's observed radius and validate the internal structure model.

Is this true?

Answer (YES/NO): YES